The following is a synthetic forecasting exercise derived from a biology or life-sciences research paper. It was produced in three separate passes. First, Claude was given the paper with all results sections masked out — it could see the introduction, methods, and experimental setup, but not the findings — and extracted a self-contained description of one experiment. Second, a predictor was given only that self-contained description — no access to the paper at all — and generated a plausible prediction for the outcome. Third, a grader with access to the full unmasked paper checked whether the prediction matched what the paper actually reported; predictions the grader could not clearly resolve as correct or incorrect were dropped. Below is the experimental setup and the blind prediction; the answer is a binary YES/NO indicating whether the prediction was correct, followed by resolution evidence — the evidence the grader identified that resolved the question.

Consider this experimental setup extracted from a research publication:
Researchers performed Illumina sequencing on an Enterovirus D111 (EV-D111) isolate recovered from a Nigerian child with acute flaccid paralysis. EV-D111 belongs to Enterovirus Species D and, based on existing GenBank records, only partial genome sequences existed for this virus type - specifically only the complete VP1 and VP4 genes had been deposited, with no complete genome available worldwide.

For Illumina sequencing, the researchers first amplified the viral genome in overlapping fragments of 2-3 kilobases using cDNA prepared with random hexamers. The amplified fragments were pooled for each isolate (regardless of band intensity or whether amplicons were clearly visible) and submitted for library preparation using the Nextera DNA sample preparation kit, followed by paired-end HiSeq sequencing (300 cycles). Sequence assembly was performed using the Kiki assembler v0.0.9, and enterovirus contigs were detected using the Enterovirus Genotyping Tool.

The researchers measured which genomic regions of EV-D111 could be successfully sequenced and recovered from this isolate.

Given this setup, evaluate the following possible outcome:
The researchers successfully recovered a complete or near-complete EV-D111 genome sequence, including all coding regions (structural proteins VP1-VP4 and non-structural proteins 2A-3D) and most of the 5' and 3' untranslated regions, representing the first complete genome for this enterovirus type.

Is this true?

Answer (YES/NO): NO